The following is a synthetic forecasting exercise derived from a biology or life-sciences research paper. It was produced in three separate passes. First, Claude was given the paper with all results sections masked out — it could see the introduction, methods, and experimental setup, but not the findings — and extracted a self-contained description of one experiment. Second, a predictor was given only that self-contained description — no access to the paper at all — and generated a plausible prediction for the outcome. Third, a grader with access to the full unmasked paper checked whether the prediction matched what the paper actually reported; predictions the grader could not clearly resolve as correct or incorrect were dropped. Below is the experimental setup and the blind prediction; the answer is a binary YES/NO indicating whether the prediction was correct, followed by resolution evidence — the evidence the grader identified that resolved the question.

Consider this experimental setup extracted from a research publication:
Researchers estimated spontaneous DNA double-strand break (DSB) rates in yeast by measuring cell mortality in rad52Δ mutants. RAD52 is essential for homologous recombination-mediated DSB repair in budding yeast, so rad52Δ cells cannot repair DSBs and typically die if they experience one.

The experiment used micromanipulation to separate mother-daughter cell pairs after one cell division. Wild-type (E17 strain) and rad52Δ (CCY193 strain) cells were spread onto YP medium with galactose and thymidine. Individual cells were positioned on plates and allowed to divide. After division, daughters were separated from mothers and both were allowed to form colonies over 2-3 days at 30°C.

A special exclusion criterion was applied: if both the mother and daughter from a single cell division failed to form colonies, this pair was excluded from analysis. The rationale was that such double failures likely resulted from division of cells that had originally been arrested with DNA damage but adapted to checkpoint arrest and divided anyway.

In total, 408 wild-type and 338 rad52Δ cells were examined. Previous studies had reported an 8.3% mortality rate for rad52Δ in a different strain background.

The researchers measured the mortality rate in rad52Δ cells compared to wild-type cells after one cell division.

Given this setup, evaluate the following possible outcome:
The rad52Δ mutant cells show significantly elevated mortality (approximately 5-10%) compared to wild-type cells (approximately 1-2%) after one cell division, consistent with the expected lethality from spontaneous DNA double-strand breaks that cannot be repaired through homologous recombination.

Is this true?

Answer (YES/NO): NO